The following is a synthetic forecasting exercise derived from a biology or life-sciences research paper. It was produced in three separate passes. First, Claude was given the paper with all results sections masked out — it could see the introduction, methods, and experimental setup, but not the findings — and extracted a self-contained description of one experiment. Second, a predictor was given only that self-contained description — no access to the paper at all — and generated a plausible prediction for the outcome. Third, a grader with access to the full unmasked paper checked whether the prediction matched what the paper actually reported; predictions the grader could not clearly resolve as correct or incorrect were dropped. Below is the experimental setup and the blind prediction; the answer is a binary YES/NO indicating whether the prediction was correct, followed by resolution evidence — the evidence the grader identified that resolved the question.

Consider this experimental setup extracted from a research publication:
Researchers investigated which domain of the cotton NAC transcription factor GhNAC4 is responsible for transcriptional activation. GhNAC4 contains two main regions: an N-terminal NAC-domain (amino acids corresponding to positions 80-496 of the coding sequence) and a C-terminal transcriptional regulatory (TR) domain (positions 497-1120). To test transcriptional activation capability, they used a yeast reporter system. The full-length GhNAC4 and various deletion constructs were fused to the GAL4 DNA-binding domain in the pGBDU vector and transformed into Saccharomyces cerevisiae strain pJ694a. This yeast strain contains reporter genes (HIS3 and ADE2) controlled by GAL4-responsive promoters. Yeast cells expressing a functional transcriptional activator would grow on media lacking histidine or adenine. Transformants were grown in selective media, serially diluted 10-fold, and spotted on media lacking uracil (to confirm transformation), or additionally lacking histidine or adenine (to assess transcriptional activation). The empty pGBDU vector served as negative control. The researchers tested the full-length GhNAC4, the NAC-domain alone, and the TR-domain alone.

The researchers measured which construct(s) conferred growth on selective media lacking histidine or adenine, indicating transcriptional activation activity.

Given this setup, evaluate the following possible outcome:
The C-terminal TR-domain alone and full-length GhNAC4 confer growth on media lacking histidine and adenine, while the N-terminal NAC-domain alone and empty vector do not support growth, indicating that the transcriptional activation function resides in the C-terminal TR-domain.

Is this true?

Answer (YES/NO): YES